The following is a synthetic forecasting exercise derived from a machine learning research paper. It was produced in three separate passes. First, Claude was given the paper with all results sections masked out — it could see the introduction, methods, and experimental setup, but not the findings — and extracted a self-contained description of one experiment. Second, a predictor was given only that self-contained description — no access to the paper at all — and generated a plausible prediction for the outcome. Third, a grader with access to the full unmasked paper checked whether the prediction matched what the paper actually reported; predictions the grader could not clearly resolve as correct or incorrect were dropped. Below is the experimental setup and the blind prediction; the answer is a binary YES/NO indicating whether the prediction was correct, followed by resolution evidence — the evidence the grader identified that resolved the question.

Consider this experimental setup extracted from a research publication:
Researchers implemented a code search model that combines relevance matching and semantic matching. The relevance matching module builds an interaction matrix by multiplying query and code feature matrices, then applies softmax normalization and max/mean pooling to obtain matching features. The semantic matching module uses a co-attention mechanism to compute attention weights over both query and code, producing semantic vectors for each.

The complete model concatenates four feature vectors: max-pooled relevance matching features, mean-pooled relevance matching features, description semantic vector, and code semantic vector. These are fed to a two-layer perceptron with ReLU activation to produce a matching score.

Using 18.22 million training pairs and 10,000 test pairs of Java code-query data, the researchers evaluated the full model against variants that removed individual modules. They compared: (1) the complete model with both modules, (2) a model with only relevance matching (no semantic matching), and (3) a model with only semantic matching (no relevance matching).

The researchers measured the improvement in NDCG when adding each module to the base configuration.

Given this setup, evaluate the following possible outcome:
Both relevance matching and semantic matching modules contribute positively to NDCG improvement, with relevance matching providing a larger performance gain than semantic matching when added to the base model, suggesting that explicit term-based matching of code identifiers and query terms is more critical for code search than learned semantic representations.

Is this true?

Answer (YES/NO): NO